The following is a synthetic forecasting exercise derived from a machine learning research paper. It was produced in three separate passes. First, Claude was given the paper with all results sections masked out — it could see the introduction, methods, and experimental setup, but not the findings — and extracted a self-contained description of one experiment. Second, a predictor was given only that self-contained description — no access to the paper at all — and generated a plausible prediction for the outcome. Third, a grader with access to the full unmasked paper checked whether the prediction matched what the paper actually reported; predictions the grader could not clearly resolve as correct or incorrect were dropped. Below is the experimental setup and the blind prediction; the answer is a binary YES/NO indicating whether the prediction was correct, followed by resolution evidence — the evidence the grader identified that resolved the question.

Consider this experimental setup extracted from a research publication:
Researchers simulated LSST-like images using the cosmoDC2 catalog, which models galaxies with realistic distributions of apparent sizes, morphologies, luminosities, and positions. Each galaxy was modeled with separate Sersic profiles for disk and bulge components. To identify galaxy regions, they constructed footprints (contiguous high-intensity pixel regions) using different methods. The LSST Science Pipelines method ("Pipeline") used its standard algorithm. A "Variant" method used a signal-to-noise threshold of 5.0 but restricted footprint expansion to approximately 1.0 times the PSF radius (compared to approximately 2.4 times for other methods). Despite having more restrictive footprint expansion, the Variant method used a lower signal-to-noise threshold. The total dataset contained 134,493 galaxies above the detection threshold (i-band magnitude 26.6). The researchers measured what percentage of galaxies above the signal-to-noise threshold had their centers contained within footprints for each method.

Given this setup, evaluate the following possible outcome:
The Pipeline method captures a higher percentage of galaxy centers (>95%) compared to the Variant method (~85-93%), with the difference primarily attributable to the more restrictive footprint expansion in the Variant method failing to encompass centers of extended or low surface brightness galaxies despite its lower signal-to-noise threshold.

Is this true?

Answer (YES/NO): NO